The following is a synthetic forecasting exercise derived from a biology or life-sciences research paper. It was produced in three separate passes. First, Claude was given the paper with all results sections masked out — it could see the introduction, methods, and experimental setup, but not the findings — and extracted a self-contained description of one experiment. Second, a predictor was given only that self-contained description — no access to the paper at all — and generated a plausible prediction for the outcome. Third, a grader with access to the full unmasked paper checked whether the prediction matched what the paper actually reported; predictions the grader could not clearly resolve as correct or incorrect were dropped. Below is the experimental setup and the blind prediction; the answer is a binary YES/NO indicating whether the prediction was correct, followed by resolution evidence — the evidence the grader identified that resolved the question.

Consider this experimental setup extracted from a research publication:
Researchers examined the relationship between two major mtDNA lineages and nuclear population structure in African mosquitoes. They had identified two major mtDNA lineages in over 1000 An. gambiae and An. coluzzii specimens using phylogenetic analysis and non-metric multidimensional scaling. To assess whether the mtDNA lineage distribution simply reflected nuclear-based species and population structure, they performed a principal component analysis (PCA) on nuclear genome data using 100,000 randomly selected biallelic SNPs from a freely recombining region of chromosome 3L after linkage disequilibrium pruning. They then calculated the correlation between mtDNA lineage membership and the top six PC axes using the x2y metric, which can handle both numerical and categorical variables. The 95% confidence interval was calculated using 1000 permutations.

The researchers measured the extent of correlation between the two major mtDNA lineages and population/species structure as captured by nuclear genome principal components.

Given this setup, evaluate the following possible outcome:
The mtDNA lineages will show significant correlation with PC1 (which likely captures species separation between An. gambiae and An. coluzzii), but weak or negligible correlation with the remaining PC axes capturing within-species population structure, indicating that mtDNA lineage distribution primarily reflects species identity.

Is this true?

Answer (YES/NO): NO